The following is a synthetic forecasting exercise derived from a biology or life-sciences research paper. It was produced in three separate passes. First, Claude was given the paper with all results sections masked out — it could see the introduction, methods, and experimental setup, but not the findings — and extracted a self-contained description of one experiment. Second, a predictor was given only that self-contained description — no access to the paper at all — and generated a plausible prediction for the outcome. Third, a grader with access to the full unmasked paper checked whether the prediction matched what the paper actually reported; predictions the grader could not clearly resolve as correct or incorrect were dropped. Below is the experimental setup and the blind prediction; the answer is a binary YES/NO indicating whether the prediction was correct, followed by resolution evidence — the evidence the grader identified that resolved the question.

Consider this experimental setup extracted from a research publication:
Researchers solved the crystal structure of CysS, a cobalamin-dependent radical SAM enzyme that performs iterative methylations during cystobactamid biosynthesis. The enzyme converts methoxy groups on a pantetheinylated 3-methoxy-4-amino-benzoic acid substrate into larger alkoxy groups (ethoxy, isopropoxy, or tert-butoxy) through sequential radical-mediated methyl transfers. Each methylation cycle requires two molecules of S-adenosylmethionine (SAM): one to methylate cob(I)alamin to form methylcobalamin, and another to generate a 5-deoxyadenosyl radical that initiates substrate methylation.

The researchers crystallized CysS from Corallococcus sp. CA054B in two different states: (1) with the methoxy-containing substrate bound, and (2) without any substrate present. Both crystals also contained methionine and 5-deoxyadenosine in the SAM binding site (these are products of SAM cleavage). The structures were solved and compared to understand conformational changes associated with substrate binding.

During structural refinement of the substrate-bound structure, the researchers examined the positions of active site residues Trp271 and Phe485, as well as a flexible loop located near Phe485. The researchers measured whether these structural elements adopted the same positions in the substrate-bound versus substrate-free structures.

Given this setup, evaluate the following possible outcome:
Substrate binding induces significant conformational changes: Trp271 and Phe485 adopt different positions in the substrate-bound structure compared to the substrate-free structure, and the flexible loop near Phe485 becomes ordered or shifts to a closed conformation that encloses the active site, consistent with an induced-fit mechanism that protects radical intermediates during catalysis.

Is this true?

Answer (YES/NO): NO